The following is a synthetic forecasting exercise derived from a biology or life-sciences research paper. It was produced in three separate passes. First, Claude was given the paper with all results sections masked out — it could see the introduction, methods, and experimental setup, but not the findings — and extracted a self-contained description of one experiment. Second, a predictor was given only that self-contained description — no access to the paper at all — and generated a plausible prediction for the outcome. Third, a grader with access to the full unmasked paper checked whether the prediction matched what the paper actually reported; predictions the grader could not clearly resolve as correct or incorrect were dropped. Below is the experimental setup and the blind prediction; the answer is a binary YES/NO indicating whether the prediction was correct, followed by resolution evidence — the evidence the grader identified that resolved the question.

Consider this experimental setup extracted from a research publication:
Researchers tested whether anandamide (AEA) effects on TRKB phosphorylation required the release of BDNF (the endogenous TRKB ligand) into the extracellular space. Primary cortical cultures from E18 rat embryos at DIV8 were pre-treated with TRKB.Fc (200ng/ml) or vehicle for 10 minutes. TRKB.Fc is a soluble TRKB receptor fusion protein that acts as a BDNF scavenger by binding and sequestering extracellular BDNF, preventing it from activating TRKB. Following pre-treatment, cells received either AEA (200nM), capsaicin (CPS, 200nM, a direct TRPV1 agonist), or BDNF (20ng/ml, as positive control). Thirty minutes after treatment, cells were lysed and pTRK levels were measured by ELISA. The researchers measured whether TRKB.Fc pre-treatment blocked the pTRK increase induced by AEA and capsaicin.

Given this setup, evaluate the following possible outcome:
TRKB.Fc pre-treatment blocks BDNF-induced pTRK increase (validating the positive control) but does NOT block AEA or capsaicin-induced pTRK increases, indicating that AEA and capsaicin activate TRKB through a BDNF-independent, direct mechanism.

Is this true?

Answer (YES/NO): NO